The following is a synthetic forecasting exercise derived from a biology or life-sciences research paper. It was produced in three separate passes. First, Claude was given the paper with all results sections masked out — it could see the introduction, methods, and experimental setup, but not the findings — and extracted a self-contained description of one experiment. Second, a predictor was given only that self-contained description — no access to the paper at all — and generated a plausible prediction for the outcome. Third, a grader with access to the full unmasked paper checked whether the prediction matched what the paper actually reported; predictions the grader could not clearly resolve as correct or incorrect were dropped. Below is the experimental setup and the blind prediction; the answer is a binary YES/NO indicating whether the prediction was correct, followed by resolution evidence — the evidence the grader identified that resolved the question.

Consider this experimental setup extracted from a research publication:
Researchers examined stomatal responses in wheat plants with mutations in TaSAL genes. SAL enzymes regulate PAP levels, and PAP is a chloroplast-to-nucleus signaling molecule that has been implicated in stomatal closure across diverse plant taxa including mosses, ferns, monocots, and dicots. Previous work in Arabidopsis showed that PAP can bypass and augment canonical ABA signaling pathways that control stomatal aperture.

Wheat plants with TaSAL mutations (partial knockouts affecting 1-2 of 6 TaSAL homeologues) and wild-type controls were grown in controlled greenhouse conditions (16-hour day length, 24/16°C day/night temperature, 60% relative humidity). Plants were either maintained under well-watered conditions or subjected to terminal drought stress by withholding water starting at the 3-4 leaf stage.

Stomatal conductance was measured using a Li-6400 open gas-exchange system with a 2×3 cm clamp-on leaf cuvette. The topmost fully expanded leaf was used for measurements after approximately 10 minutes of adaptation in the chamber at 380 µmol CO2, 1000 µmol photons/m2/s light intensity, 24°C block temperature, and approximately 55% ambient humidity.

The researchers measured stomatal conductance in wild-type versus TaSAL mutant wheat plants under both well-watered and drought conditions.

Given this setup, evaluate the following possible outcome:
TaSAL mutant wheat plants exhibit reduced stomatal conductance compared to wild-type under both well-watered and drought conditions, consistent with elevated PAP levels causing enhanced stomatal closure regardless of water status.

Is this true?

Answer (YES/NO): NO